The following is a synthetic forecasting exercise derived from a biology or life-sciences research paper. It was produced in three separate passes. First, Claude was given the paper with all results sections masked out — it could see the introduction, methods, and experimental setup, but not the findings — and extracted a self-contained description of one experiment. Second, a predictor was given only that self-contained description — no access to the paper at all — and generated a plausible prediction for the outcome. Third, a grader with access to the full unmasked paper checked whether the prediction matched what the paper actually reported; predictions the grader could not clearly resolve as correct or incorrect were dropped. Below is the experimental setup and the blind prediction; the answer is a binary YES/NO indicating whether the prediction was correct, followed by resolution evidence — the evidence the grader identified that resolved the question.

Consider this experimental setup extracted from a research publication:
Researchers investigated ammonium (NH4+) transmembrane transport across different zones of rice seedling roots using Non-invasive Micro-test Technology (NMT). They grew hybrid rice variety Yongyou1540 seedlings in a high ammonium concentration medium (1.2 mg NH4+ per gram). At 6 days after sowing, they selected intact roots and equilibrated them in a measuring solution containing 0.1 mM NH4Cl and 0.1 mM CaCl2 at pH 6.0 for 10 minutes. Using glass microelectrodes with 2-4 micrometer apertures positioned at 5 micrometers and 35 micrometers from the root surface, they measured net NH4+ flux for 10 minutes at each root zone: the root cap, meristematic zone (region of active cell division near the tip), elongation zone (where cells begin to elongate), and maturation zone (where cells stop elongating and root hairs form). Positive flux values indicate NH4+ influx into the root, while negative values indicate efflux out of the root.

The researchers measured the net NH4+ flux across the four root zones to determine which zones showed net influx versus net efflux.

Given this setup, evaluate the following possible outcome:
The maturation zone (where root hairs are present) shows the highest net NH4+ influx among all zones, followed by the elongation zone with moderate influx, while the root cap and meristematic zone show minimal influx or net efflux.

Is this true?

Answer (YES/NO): NO